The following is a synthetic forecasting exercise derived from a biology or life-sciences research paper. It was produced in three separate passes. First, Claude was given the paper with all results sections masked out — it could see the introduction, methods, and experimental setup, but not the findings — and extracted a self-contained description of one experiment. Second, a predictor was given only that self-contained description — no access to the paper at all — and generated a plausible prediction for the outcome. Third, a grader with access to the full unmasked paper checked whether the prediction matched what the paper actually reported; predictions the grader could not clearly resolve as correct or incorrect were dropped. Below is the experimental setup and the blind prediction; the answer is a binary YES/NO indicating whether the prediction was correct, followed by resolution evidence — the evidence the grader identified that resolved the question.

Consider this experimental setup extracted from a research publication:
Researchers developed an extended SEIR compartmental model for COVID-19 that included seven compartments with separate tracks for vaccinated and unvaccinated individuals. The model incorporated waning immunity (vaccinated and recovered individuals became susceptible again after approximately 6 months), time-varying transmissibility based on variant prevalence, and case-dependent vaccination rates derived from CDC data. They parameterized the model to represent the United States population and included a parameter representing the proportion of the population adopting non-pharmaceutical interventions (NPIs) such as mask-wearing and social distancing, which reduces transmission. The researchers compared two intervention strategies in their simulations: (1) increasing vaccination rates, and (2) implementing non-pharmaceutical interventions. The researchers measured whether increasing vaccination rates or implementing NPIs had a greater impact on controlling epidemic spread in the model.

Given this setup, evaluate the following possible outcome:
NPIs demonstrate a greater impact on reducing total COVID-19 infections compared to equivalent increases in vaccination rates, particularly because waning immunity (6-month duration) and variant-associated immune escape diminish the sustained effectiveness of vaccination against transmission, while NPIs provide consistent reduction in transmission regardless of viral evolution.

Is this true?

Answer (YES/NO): NO